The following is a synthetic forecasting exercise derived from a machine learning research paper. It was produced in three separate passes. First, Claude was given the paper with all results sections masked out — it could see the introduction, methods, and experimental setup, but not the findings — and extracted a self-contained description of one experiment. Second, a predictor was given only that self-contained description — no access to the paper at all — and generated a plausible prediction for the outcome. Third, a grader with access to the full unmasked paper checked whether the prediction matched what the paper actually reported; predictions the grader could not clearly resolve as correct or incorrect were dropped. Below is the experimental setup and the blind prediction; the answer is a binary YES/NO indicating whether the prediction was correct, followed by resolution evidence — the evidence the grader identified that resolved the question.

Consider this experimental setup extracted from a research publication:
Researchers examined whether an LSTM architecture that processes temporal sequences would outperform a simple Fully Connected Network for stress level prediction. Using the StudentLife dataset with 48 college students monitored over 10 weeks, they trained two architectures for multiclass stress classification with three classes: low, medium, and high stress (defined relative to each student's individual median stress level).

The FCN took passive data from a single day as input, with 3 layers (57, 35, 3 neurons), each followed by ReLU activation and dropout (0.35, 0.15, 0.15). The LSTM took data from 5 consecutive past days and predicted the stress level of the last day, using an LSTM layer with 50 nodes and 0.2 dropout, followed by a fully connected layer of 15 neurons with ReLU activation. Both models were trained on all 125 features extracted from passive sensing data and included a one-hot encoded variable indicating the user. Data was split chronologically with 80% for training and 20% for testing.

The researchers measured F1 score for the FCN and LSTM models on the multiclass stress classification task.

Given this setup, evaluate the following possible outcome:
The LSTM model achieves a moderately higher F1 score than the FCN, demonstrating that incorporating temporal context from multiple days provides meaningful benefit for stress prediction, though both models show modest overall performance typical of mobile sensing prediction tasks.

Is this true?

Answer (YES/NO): NO